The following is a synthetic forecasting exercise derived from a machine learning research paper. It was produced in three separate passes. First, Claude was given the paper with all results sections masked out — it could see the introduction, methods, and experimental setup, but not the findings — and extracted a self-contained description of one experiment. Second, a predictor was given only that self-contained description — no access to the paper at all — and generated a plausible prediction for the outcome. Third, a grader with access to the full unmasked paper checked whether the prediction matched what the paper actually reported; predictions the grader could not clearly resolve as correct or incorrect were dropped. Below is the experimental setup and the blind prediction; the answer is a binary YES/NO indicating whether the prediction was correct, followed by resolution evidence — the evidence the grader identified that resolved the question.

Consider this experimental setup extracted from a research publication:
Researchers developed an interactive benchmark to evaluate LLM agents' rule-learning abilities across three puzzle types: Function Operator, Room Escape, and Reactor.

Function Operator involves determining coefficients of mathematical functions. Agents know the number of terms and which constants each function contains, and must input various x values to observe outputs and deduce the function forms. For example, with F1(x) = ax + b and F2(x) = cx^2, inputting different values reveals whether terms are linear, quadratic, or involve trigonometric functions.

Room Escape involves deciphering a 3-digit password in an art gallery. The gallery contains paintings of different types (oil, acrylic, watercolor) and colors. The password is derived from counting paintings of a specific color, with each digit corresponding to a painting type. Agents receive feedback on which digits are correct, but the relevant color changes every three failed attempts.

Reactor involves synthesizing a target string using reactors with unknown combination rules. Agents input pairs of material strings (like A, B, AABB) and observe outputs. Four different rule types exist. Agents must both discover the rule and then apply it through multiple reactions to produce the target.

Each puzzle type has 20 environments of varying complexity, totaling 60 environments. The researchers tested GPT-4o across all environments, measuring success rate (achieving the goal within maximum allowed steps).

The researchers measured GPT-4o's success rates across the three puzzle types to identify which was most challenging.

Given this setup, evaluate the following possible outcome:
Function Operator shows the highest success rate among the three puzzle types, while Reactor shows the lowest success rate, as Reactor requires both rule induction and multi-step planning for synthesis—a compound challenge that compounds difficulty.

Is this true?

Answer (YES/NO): NO